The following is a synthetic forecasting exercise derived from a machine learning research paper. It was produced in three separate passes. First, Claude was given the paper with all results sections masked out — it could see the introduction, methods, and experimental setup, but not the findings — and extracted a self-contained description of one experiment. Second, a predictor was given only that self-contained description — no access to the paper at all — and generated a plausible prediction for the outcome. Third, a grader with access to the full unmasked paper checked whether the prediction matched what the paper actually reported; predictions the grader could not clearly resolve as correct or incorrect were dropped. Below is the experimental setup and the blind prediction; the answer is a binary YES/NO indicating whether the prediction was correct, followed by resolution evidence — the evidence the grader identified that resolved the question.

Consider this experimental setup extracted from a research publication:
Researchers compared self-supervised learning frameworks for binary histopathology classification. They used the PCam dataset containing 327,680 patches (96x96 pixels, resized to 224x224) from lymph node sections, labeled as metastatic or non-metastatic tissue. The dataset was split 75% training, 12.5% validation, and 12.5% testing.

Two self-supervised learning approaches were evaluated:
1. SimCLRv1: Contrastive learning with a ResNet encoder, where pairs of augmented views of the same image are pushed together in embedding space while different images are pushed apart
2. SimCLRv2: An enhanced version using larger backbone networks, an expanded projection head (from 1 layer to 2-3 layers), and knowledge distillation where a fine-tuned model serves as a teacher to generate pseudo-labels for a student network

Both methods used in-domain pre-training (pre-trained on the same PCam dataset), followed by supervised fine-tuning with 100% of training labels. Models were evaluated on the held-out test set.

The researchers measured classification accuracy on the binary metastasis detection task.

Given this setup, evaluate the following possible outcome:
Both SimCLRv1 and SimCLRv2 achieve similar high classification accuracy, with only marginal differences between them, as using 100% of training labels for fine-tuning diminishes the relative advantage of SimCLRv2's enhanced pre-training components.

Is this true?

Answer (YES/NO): NO